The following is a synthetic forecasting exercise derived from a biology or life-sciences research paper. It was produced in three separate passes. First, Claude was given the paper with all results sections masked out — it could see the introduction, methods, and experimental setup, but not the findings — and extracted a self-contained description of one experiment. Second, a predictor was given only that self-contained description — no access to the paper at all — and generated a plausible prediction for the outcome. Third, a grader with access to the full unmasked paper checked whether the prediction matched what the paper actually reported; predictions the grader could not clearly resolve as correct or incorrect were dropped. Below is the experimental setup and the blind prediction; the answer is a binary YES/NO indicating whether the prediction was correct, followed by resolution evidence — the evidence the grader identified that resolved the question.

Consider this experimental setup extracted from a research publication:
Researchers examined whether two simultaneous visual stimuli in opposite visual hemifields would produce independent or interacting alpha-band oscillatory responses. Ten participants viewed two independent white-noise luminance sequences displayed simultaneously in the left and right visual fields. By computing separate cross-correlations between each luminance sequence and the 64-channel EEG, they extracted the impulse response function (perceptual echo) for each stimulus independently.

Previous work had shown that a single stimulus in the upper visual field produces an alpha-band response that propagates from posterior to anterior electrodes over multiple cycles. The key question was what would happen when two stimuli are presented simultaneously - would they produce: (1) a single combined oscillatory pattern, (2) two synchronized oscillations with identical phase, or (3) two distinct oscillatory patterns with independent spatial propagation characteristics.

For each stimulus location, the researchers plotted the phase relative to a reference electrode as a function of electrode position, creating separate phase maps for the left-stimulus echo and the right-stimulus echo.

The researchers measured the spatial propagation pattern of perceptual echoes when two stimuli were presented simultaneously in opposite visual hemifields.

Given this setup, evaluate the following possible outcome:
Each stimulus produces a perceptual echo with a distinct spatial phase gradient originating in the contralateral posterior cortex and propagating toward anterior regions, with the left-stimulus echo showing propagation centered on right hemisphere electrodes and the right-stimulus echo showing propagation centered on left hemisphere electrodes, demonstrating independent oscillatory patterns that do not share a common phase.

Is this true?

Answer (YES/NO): YES